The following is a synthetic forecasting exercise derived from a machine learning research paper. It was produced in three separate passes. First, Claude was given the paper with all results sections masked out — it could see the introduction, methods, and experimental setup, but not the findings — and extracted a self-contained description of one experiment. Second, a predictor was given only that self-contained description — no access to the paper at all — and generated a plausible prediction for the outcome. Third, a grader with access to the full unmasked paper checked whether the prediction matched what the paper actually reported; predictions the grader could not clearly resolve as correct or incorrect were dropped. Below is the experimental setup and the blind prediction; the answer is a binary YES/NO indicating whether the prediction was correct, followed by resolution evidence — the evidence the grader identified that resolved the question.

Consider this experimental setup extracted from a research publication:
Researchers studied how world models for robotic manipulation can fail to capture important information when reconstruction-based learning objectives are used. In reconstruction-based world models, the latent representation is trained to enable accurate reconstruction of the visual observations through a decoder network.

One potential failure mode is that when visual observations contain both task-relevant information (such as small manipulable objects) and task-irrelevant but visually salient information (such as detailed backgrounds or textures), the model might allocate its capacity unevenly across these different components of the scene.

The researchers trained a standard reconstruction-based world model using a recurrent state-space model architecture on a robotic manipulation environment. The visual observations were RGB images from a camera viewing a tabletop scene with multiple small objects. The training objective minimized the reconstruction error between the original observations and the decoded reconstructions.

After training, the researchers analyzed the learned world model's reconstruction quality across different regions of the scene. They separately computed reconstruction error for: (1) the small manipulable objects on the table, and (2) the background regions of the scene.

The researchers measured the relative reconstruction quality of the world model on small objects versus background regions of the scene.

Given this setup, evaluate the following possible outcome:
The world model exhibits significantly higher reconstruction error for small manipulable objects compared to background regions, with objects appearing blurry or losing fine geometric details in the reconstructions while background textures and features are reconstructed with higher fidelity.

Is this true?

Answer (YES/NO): YES